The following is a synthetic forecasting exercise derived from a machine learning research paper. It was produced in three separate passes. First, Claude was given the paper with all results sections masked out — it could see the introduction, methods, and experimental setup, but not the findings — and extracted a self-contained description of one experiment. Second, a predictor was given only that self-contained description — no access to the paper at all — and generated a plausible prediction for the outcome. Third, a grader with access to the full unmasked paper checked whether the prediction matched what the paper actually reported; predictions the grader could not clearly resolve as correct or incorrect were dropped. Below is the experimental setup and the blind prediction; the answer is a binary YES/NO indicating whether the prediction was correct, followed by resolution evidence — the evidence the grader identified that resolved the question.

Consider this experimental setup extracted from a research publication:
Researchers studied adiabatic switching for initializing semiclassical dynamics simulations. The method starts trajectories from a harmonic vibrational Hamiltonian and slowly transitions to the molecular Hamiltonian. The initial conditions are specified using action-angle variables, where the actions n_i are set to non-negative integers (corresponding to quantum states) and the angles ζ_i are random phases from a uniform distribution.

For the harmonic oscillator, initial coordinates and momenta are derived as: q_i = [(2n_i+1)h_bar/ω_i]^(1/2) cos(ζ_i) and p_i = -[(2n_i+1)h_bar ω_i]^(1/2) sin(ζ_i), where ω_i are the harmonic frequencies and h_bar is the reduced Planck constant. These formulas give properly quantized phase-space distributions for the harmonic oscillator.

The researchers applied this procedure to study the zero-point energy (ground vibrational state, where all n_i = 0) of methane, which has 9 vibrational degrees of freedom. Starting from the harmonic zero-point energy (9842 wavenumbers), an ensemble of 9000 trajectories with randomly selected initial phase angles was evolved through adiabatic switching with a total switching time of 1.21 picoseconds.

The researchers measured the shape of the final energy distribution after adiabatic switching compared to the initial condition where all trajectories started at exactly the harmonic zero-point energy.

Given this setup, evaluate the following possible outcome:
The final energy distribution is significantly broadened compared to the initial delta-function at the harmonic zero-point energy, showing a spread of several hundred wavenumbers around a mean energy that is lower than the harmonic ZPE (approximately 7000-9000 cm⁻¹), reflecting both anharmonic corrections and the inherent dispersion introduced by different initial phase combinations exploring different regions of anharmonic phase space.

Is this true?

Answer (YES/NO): NO